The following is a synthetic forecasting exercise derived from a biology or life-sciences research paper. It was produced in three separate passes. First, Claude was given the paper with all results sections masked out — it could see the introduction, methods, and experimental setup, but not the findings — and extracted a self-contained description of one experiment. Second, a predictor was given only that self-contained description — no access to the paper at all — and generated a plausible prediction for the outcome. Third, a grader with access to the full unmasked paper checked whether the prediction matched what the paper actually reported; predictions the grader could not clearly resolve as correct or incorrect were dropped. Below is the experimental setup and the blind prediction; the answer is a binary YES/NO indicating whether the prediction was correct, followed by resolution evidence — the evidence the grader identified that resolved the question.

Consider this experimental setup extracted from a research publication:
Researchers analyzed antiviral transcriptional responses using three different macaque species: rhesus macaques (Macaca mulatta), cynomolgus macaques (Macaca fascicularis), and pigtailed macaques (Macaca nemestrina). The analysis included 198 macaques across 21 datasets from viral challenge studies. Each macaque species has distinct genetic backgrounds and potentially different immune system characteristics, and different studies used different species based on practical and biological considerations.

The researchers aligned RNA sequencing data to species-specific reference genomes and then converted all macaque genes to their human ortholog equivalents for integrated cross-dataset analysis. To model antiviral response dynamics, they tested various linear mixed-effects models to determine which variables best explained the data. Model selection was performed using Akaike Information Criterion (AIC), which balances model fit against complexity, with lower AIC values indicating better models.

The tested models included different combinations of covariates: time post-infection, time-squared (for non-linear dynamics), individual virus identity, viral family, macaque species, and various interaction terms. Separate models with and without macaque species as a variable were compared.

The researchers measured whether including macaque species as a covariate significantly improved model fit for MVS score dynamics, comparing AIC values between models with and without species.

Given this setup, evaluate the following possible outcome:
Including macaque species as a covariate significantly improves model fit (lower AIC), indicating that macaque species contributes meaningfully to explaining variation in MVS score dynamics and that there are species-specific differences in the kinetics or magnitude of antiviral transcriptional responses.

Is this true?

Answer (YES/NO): NO